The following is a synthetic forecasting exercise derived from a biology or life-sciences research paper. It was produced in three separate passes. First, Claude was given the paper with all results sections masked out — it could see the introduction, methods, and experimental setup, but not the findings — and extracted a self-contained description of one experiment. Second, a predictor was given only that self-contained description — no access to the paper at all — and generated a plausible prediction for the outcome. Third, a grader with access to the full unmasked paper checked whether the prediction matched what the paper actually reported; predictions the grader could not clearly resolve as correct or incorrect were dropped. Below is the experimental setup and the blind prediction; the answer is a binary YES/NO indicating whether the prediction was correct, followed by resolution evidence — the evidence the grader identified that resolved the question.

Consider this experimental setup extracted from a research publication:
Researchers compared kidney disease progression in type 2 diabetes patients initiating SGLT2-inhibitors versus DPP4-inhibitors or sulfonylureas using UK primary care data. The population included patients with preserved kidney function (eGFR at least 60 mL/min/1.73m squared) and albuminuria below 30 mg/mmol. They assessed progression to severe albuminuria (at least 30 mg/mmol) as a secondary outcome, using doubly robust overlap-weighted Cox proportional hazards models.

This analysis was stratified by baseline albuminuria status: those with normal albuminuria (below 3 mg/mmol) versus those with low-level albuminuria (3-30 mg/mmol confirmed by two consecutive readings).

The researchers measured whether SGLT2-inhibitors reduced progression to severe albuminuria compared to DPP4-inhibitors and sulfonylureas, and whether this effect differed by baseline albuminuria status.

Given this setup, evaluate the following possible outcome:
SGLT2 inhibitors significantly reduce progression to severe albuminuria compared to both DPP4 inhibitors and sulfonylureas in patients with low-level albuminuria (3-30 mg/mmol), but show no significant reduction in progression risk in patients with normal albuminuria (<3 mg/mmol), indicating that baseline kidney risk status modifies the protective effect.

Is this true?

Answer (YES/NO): NO